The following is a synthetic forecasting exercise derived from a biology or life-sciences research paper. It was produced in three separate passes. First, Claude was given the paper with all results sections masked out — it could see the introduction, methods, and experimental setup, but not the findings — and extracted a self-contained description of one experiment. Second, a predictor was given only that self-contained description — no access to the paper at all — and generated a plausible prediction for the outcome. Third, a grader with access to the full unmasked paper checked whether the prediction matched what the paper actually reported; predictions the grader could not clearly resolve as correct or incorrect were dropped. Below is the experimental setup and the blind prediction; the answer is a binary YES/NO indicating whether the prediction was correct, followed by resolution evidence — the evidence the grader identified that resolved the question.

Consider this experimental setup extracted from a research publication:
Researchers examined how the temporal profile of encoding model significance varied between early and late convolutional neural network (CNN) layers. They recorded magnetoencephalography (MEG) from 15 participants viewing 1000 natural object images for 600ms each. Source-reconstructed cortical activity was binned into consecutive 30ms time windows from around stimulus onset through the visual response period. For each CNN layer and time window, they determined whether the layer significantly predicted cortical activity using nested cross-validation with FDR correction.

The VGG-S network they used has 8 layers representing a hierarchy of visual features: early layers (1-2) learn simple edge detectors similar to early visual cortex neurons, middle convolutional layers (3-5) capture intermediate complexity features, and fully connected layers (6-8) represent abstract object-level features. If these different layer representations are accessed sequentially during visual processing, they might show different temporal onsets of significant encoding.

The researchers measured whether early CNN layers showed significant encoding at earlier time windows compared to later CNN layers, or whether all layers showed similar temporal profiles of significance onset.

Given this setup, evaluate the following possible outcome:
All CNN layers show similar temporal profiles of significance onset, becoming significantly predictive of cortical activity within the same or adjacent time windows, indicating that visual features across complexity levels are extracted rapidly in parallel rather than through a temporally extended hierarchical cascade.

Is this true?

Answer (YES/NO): NO